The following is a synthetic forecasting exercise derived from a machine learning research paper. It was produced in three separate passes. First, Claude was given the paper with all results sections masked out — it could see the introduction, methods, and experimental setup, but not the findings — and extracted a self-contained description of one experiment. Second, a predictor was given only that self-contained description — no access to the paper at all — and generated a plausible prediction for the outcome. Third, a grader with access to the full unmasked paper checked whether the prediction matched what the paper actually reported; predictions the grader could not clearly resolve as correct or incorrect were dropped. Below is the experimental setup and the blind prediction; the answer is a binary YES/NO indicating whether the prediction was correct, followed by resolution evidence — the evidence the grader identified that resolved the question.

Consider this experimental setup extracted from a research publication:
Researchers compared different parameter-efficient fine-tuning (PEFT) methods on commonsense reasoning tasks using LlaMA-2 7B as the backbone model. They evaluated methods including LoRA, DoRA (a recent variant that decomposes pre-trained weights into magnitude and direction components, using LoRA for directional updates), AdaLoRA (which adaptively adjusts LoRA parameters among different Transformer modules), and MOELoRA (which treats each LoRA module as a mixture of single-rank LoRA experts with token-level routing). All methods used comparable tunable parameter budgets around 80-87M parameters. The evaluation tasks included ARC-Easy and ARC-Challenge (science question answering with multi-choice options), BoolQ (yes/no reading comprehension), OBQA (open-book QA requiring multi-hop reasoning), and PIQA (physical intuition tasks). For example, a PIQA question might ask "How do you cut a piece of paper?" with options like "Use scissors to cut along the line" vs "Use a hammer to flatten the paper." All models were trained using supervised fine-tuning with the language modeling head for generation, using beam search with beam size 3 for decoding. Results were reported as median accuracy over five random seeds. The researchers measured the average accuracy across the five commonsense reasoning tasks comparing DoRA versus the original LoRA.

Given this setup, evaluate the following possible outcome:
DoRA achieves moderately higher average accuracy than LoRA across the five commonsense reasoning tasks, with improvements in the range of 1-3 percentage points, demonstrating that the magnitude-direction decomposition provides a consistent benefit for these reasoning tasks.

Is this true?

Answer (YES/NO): YES